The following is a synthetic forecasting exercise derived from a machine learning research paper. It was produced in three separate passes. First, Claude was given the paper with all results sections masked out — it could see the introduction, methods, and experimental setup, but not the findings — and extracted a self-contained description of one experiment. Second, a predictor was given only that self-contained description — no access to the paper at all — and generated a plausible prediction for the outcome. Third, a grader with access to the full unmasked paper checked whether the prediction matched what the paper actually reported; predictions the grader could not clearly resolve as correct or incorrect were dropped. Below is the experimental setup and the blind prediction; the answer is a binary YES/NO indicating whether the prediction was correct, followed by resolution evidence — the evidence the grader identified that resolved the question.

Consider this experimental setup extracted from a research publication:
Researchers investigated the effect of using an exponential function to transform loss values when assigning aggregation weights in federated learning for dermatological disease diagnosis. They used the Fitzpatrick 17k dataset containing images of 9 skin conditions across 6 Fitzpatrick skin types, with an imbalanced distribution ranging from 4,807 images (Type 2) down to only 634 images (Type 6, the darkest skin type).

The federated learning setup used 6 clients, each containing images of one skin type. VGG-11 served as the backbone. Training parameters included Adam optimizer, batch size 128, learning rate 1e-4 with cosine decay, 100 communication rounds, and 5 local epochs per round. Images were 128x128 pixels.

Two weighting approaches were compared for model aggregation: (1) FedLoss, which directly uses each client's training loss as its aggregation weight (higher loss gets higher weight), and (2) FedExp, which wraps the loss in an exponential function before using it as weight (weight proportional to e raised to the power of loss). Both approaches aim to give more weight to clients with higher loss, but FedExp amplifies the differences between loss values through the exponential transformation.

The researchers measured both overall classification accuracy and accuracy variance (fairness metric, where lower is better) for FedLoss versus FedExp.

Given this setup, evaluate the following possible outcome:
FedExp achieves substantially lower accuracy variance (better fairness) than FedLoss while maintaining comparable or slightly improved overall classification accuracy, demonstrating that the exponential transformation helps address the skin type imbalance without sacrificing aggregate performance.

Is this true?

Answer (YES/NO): YES